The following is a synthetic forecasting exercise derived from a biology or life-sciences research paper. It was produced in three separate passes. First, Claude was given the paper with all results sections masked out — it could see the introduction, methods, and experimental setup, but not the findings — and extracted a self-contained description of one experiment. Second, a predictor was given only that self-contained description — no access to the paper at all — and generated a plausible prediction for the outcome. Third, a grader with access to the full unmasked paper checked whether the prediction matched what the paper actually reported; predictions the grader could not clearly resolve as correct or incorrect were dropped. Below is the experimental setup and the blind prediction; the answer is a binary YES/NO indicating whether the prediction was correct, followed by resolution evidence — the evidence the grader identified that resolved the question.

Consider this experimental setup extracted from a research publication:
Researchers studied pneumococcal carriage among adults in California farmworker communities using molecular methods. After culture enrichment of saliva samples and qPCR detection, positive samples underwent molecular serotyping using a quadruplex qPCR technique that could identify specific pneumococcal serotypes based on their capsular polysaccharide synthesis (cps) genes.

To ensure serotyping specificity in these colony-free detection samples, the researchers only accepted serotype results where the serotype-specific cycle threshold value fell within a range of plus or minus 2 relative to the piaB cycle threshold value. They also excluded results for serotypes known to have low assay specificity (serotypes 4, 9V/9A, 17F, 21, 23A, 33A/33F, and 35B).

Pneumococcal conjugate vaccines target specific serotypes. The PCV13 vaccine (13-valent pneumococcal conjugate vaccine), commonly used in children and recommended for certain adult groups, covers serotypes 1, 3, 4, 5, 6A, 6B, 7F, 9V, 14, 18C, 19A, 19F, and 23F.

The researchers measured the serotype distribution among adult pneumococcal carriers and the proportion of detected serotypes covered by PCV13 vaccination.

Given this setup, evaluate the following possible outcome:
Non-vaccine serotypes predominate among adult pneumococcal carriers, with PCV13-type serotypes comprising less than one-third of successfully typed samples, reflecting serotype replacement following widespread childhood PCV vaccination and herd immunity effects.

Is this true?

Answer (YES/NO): YES